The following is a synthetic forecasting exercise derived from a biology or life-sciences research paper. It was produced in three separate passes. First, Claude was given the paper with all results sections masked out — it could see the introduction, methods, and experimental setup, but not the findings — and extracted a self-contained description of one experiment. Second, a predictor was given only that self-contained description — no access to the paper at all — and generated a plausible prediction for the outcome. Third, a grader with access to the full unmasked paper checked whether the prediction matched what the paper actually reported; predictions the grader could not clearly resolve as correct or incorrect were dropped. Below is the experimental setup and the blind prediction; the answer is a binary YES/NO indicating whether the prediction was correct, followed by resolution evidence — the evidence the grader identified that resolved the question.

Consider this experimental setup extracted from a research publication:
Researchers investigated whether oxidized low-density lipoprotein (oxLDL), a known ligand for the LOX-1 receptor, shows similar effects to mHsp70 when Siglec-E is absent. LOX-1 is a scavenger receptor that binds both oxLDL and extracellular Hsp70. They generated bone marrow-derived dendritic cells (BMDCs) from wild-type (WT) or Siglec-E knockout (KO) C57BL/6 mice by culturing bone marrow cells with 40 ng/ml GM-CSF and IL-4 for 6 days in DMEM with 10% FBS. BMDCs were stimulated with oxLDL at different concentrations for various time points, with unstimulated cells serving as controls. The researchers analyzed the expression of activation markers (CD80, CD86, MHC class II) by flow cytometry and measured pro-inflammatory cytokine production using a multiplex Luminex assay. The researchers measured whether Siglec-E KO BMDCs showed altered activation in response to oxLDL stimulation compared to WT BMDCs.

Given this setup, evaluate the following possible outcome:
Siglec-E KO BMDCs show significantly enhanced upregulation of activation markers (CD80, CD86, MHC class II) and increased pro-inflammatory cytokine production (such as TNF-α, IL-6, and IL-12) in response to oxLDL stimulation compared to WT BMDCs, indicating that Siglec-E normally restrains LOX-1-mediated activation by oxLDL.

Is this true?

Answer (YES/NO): YES